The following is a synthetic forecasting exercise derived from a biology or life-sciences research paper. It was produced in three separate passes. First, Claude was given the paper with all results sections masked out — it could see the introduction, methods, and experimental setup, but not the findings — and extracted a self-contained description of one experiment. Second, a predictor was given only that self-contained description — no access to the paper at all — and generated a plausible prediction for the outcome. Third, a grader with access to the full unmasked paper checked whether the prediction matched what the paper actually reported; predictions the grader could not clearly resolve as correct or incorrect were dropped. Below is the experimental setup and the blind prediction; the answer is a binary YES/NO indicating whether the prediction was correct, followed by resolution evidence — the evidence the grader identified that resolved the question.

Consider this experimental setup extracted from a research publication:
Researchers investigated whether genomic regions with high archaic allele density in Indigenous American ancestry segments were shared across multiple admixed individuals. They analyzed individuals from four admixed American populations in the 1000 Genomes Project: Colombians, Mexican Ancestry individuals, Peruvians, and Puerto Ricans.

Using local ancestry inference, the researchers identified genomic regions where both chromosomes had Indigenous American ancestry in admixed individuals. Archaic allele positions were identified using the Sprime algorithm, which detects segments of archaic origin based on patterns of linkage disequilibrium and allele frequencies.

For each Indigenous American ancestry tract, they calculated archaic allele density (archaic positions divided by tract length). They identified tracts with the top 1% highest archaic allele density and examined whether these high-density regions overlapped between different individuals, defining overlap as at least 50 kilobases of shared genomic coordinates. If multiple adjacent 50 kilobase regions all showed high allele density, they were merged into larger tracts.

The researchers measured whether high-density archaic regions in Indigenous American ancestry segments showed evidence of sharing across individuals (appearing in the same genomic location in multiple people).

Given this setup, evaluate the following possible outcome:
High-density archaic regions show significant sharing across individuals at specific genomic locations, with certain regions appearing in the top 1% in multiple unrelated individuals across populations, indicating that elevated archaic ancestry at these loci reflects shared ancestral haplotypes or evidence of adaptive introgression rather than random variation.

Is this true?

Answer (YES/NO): YES